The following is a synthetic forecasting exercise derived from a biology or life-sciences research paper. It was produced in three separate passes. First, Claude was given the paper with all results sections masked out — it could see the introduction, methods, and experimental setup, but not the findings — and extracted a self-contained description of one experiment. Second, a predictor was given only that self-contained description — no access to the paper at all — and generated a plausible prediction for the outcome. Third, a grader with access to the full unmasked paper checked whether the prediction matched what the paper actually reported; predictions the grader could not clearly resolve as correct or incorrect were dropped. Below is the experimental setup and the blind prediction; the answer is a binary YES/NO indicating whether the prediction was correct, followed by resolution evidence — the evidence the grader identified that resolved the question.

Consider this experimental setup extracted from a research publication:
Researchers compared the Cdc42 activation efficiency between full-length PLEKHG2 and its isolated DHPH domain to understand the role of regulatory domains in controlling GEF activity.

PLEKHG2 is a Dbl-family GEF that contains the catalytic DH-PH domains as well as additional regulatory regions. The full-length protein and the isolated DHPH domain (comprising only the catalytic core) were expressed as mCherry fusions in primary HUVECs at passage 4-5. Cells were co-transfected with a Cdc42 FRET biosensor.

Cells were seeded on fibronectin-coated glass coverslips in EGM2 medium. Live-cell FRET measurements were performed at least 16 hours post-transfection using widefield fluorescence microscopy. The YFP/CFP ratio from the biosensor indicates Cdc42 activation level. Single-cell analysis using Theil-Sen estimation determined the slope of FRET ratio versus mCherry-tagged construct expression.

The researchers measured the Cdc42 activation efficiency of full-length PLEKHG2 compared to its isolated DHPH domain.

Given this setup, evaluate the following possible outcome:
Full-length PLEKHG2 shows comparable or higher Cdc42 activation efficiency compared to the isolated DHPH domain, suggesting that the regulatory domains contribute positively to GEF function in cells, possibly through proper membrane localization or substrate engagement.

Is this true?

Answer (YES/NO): YES